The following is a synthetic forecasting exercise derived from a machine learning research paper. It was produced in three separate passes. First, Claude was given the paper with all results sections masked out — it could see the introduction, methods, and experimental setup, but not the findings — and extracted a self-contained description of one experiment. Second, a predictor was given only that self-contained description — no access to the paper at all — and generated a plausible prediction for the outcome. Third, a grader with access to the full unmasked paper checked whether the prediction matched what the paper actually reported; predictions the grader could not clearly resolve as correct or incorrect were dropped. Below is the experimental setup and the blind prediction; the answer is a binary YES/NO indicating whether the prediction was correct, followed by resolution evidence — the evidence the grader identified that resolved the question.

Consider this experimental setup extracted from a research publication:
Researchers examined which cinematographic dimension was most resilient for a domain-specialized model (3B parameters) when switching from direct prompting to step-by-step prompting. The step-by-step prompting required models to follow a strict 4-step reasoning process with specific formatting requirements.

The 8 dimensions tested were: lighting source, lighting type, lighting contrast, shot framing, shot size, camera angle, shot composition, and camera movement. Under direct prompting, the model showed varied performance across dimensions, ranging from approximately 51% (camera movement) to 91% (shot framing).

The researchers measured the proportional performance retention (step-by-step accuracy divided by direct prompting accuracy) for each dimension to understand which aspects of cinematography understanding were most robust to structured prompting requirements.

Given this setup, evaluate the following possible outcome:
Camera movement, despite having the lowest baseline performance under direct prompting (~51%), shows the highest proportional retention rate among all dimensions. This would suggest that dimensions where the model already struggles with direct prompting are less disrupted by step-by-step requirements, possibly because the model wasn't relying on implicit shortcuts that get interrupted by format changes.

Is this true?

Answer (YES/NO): YES